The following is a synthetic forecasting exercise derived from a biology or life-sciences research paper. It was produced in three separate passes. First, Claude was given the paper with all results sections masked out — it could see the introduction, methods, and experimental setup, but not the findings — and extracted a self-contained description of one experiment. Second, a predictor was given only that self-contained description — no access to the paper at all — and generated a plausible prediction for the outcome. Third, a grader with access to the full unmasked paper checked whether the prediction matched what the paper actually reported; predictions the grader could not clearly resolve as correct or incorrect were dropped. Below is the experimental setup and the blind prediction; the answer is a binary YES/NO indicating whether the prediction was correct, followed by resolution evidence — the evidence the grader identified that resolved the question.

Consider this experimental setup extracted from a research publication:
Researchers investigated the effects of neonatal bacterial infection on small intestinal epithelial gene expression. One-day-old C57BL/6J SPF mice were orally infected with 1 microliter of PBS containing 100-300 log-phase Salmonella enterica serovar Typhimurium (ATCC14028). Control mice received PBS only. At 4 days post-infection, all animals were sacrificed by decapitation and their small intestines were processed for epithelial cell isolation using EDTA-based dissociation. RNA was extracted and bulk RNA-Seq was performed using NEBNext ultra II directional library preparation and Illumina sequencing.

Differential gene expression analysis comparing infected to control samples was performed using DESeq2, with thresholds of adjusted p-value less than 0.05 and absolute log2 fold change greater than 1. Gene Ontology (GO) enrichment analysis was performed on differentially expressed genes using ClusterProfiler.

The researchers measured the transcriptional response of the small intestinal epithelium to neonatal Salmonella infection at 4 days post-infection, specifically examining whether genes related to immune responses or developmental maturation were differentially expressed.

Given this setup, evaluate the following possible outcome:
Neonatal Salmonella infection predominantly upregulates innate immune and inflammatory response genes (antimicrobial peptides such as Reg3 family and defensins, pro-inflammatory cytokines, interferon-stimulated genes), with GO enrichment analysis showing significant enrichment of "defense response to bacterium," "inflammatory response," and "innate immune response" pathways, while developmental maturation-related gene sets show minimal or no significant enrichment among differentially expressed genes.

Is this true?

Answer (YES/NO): NO